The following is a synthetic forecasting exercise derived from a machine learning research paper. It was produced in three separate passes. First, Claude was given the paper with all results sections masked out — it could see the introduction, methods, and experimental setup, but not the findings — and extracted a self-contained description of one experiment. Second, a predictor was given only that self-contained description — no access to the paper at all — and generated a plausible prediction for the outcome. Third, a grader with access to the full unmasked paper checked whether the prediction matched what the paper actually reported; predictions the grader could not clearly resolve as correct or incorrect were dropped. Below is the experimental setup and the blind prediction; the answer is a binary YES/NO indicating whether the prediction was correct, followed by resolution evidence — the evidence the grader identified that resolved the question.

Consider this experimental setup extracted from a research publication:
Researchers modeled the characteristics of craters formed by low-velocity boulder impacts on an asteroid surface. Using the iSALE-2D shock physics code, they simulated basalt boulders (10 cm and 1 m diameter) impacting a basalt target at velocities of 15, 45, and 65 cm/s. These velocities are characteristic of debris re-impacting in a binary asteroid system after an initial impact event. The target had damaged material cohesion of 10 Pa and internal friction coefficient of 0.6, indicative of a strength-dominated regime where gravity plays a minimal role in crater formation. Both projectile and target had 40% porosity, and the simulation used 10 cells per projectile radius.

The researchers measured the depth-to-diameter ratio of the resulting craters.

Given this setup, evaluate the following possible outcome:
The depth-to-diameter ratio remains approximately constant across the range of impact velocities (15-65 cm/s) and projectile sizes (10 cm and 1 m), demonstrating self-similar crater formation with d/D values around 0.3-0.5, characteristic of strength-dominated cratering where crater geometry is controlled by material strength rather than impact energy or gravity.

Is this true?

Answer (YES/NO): NO